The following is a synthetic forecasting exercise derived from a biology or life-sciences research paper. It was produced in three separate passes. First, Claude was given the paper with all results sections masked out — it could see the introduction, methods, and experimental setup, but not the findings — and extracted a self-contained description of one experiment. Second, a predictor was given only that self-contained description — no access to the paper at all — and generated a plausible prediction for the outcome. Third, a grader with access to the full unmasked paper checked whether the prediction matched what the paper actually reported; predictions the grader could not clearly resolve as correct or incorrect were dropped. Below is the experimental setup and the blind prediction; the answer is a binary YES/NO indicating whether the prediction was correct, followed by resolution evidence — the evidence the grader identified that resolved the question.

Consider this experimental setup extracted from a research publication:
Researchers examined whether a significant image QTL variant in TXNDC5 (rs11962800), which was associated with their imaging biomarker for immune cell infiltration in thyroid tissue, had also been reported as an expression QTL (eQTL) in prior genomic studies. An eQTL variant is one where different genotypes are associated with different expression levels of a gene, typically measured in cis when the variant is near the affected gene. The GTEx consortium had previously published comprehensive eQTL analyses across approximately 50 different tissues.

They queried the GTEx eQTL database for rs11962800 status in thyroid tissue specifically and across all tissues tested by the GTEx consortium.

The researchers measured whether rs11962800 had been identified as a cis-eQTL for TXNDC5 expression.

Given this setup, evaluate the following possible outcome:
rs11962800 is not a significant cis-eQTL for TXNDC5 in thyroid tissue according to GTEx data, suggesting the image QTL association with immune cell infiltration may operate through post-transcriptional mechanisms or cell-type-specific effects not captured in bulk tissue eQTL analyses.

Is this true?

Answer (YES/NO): NO